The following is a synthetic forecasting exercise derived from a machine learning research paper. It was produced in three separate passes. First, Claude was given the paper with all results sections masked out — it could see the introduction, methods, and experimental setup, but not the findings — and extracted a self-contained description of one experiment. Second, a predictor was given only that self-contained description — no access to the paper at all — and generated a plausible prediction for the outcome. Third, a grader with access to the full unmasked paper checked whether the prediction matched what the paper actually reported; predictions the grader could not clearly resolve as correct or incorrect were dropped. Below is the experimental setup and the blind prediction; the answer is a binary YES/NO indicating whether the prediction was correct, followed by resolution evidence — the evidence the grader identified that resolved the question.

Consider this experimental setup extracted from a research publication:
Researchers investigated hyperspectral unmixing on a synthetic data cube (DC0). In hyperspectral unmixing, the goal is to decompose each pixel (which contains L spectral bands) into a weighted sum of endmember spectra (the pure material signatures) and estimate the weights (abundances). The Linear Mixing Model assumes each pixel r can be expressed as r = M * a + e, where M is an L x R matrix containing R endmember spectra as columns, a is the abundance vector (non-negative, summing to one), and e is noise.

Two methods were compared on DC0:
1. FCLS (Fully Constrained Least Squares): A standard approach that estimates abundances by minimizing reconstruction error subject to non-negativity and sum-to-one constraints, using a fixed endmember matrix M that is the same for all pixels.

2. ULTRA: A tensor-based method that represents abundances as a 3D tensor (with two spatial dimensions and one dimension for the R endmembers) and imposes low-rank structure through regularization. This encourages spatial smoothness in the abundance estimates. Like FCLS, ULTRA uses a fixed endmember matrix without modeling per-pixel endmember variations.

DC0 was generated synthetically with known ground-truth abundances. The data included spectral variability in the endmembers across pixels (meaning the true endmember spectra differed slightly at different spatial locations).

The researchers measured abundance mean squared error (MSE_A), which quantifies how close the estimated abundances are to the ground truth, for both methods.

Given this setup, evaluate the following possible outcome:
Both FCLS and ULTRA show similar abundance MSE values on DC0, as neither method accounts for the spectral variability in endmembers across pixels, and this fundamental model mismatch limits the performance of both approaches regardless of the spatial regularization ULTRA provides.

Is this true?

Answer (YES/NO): YES